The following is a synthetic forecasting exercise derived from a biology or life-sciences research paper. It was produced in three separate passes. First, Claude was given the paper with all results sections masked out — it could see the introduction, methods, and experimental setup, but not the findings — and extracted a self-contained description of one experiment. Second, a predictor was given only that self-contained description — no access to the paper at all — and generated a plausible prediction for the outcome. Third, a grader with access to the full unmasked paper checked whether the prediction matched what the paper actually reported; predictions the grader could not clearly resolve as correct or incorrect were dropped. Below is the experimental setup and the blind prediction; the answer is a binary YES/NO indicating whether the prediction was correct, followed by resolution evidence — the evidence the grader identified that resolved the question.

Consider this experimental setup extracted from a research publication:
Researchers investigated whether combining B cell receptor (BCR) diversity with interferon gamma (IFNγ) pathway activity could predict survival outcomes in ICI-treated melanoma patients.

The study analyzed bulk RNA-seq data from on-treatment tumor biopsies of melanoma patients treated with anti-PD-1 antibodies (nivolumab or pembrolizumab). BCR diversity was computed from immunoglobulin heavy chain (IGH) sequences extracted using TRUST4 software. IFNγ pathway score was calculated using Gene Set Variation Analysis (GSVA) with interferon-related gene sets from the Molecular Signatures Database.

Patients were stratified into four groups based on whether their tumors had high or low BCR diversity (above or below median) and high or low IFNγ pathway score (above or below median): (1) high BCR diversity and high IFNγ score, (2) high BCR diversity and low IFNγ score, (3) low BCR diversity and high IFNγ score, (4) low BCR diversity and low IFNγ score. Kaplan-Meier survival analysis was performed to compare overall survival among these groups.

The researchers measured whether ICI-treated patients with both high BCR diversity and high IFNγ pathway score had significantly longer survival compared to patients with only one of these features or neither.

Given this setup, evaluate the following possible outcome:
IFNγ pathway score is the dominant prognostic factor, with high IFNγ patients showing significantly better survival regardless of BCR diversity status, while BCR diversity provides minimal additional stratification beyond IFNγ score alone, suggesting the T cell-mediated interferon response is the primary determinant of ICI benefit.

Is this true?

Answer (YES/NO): NO